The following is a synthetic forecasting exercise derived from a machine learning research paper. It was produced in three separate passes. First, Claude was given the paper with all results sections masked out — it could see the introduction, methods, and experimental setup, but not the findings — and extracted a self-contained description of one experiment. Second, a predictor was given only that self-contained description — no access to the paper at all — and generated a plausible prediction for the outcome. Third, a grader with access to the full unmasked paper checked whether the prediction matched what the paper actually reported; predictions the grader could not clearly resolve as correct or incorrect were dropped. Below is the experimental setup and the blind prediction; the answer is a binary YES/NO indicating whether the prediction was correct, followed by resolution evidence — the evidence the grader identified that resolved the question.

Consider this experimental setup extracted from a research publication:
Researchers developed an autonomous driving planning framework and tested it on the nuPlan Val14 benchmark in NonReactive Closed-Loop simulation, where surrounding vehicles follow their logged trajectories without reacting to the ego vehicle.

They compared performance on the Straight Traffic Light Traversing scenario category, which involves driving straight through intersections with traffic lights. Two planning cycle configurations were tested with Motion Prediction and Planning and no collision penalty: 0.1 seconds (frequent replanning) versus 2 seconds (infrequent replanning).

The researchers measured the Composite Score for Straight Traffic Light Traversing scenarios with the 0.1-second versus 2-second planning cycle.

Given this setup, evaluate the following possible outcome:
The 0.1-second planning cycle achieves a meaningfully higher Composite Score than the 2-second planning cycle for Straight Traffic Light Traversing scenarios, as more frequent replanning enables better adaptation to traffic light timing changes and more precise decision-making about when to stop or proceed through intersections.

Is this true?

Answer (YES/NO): NO